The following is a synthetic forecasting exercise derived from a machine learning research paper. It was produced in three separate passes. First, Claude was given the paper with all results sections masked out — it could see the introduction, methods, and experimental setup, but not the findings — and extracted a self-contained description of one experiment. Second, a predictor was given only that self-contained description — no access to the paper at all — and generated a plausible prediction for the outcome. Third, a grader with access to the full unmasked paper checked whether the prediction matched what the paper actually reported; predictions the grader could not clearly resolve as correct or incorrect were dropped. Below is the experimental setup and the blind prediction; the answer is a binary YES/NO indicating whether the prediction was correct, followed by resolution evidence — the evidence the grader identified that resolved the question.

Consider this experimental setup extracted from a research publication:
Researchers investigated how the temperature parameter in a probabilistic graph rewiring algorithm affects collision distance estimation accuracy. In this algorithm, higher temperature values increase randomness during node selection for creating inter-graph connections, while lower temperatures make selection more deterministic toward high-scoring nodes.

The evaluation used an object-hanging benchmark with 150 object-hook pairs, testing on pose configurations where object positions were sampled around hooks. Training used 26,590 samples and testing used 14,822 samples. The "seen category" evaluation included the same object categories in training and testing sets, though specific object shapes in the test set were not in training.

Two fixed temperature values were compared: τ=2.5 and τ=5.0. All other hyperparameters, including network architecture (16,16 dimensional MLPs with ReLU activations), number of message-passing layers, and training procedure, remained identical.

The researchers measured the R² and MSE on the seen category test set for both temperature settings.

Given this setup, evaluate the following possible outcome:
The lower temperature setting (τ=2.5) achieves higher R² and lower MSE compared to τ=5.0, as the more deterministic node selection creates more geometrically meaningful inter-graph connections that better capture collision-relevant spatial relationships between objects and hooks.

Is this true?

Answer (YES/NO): YES